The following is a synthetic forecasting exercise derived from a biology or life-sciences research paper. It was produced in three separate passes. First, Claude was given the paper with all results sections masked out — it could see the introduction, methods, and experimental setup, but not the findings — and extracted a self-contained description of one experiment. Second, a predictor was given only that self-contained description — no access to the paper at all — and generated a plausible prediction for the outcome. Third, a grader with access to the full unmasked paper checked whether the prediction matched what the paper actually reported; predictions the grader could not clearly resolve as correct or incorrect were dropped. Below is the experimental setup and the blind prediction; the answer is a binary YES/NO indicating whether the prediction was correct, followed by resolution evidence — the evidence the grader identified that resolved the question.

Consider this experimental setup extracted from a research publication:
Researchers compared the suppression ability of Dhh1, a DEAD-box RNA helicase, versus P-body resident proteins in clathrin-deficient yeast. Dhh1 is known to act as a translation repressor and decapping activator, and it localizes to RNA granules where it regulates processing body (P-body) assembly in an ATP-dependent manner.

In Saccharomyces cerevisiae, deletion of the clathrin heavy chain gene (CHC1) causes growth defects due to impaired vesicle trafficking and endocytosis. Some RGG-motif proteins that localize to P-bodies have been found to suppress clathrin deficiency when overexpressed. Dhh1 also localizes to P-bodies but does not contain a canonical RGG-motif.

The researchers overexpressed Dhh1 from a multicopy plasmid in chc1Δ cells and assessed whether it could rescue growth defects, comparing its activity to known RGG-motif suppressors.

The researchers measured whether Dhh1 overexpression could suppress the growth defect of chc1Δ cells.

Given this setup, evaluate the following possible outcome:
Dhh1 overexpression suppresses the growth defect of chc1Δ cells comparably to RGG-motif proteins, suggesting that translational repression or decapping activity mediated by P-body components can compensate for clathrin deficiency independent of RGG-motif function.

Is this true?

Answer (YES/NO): NO